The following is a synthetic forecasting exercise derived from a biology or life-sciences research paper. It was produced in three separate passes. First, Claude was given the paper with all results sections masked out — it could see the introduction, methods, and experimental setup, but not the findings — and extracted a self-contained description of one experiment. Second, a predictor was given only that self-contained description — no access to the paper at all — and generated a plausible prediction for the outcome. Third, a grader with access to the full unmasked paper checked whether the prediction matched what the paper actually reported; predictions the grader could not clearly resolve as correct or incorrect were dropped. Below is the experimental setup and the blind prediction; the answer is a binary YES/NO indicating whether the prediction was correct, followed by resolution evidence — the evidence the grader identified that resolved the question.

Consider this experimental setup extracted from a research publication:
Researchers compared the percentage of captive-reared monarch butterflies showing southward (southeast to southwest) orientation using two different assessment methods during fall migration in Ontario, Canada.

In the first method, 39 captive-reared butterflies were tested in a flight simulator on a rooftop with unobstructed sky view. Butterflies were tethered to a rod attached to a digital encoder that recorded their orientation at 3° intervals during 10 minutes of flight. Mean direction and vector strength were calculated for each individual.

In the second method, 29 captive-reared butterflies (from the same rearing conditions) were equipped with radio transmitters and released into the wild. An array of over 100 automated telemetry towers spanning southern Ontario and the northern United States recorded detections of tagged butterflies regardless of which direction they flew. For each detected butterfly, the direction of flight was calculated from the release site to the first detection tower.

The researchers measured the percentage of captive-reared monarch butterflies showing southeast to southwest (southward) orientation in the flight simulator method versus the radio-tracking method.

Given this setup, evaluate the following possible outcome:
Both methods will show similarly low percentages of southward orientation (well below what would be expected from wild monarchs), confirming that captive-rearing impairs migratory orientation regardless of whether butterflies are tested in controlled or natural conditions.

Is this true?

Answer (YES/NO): NO